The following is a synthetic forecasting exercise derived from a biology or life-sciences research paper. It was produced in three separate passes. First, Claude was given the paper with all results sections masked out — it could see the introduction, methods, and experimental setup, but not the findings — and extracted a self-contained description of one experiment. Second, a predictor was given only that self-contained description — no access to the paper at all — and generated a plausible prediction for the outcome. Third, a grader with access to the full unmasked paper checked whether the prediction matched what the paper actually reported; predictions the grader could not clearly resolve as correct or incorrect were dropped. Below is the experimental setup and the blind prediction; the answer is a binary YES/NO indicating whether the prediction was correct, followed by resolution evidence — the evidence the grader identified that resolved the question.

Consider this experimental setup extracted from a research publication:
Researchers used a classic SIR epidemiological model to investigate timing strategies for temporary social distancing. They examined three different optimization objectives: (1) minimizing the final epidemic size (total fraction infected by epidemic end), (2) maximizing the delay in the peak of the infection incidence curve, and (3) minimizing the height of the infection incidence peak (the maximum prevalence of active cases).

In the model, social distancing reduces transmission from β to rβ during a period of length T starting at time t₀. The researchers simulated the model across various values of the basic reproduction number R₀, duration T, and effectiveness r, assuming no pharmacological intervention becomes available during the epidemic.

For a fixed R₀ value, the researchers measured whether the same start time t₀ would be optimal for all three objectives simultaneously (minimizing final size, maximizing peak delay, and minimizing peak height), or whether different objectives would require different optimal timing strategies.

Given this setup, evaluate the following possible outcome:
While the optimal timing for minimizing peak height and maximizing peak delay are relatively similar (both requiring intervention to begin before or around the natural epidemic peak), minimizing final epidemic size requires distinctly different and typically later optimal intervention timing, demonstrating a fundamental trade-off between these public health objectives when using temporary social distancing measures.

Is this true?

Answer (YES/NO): YES